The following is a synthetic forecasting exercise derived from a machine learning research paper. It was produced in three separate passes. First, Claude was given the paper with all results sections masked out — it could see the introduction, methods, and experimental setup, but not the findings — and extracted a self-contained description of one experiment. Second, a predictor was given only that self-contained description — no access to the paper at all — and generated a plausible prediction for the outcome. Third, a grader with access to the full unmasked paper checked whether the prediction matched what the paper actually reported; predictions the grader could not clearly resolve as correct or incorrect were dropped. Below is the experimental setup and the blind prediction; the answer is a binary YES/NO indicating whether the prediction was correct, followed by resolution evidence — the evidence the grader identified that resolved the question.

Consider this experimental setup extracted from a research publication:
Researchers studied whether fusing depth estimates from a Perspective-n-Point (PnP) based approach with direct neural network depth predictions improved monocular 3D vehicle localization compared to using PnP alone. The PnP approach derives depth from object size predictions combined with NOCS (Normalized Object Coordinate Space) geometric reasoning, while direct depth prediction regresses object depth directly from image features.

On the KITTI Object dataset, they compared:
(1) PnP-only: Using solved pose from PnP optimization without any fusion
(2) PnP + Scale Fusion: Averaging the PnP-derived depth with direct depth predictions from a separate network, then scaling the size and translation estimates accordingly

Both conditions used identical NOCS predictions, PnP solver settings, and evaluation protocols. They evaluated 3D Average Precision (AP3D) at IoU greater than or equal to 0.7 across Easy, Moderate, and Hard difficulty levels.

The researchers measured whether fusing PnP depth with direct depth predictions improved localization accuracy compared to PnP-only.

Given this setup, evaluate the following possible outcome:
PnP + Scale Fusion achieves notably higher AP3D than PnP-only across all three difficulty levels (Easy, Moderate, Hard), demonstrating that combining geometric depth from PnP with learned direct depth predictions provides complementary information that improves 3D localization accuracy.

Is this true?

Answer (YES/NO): YES